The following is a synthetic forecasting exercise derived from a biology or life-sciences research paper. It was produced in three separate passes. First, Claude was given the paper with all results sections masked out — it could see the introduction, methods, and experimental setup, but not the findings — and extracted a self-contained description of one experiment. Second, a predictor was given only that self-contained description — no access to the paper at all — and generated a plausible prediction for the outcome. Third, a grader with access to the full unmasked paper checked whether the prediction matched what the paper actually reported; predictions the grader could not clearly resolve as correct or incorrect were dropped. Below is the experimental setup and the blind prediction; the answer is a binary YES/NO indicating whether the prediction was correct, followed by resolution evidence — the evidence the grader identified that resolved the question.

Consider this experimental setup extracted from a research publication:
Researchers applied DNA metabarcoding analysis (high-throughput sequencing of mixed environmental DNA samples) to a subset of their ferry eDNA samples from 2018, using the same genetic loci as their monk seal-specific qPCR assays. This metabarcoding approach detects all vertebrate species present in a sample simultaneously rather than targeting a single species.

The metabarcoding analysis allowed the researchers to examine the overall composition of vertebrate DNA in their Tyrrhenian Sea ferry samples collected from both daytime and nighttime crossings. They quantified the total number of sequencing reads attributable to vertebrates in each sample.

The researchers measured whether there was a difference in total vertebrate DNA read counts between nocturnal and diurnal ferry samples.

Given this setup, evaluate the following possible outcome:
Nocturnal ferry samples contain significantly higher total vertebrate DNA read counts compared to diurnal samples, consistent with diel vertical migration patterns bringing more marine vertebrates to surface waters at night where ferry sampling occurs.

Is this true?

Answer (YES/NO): YES